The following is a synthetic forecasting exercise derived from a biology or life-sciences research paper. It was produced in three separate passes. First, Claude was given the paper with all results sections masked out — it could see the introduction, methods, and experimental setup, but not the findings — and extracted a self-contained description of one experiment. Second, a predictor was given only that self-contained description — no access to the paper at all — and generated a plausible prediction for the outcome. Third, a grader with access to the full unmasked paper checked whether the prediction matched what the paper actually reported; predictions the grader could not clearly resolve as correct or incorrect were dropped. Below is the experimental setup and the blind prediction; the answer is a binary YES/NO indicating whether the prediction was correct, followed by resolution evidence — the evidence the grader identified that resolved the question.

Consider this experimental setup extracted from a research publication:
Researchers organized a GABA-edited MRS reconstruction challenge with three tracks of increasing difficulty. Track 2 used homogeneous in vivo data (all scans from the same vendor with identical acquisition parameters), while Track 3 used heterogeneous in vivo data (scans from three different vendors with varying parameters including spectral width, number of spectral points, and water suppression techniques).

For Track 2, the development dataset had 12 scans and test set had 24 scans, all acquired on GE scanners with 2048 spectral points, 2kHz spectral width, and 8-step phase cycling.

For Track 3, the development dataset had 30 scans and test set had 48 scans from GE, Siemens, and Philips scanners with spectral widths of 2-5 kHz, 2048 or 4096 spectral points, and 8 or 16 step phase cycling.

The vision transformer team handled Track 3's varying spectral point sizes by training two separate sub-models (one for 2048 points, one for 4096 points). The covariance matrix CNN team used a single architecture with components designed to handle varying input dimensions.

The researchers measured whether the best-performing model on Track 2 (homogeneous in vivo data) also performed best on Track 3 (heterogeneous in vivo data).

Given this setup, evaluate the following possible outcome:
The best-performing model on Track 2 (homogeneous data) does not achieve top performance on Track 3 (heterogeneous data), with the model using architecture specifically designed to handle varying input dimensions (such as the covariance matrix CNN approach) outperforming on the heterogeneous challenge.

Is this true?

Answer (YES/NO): NO